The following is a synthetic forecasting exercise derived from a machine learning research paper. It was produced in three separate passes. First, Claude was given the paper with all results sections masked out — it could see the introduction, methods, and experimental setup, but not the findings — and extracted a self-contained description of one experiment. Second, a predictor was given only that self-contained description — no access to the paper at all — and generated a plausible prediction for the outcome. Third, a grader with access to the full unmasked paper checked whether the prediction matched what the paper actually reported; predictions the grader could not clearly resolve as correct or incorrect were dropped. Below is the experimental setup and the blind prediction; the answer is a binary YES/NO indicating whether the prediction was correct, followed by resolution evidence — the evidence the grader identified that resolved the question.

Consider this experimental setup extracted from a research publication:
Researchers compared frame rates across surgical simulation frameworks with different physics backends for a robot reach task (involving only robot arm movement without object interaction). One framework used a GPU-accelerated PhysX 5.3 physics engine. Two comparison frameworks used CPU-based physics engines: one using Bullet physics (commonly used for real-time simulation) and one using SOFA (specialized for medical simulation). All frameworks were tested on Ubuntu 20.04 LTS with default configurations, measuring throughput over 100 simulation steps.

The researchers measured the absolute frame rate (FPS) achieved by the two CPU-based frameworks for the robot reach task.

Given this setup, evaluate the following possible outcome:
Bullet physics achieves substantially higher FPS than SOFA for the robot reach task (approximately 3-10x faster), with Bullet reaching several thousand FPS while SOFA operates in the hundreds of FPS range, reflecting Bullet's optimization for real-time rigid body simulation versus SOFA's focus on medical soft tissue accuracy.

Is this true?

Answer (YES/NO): NO